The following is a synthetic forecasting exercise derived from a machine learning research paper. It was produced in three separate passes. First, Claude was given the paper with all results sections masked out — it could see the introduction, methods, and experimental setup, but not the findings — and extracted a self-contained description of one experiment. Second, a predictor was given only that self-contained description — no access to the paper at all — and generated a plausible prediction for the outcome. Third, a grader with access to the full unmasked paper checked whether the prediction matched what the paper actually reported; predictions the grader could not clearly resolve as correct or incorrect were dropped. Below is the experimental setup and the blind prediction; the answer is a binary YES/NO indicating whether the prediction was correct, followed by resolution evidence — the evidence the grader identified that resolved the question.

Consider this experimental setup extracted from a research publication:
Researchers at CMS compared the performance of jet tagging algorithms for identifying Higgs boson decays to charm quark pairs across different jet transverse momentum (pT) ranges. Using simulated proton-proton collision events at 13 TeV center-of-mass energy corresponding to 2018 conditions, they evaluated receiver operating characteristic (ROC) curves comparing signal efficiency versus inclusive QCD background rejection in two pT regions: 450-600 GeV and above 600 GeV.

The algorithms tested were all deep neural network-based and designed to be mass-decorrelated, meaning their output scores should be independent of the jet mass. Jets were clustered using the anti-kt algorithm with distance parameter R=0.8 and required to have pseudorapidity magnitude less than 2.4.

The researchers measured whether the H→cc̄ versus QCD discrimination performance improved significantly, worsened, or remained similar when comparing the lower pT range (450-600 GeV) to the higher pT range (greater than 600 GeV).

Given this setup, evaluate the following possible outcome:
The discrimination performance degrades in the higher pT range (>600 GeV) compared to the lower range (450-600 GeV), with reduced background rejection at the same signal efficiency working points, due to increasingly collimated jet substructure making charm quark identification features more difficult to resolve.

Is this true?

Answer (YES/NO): NO